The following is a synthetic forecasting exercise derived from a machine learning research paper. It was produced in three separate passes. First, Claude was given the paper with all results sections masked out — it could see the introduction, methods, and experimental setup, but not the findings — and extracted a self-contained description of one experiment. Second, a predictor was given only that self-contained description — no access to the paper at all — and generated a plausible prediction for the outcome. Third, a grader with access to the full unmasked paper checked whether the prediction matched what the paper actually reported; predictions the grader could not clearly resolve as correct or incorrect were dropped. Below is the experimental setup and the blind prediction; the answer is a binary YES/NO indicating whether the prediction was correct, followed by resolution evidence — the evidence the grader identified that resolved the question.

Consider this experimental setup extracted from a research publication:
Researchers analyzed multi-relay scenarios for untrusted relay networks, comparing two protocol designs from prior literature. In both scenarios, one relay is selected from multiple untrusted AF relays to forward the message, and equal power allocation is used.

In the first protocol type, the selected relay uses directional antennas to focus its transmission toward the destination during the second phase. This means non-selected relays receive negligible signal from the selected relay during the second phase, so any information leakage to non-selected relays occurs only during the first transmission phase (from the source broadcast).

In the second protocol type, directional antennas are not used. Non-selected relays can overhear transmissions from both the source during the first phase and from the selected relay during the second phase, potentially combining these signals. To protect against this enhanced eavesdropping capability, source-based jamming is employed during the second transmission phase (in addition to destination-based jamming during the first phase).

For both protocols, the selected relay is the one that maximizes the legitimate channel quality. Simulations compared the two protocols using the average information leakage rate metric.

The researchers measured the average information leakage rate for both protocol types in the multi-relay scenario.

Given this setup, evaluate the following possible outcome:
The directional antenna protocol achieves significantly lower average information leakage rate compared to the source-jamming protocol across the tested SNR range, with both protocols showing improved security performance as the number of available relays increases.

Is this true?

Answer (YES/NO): NO